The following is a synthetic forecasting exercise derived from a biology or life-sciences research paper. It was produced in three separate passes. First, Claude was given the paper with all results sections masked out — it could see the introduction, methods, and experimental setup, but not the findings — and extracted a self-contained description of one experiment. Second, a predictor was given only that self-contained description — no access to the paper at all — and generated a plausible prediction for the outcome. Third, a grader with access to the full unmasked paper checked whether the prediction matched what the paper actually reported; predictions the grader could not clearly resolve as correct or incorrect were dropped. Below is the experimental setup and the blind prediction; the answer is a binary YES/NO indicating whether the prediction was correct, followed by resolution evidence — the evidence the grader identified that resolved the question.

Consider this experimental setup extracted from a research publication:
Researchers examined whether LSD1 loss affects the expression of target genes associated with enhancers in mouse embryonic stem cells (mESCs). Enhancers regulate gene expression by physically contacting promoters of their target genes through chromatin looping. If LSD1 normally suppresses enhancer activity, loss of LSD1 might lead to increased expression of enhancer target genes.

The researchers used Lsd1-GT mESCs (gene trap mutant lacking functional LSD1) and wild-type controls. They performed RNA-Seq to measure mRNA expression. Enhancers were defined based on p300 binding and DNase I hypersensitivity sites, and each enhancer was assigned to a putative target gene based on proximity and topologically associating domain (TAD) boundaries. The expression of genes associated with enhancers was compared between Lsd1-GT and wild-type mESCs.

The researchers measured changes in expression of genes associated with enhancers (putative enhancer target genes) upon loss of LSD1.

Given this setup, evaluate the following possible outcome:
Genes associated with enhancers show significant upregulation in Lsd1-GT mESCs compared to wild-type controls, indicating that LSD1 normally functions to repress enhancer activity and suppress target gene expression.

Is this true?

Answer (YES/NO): YES